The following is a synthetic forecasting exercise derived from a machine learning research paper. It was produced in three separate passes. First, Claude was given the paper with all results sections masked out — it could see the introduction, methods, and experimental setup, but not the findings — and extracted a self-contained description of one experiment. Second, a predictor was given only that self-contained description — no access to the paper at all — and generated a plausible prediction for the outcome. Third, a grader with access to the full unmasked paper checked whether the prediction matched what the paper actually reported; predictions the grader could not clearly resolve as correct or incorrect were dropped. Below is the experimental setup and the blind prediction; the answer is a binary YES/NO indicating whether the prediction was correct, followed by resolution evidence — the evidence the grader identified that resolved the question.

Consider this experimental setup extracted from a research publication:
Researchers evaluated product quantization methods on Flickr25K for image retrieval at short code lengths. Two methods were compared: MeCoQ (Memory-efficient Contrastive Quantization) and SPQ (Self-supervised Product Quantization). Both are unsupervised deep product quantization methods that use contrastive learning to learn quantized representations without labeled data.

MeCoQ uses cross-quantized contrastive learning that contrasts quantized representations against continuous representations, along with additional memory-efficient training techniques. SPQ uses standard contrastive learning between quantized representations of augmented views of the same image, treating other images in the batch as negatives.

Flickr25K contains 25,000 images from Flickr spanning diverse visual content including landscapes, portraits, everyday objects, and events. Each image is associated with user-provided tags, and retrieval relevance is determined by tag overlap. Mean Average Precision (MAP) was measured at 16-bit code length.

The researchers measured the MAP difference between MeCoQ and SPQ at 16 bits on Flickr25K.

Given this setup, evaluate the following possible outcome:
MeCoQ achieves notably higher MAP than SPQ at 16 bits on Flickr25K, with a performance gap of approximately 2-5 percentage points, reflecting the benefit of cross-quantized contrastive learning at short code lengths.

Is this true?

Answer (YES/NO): YES